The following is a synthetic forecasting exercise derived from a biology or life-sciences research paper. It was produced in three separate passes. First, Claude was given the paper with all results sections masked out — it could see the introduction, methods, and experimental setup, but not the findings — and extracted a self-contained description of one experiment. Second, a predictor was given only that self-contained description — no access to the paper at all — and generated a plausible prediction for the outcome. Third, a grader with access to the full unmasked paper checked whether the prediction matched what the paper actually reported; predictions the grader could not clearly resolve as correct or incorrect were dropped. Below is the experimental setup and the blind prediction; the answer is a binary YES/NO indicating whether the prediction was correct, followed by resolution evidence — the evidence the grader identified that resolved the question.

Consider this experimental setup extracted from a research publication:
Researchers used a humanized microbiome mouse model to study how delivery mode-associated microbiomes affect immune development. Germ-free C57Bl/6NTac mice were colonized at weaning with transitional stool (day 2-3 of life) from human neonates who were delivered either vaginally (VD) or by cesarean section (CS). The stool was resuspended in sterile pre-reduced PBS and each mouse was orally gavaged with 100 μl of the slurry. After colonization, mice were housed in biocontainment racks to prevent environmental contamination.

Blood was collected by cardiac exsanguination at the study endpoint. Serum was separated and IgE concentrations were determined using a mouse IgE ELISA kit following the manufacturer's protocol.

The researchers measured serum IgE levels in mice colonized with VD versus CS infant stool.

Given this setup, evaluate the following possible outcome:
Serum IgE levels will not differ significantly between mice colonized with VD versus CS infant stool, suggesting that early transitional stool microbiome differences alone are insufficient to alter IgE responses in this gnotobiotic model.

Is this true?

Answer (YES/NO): NO